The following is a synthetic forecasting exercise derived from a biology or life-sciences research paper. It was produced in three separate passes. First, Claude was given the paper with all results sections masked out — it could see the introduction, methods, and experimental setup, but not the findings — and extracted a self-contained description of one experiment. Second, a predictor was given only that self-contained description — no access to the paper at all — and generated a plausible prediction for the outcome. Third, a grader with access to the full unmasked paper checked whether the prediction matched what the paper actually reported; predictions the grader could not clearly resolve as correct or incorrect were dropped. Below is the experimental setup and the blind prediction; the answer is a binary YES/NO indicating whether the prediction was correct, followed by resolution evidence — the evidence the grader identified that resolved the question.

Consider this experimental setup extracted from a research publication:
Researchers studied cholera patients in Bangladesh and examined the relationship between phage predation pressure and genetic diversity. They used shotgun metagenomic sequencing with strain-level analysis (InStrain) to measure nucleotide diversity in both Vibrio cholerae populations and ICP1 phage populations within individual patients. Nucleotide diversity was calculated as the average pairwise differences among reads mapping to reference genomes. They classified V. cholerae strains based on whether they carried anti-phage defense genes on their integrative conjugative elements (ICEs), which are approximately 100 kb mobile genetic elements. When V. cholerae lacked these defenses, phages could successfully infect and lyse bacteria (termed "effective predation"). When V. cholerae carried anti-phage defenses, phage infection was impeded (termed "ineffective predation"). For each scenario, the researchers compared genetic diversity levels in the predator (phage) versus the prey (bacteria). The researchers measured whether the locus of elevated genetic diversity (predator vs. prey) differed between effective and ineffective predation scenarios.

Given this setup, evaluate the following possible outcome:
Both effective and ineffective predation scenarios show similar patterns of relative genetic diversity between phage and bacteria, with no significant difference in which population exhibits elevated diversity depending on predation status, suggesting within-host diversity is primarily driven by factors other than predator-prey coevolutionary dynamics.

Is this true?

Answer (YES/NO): NO